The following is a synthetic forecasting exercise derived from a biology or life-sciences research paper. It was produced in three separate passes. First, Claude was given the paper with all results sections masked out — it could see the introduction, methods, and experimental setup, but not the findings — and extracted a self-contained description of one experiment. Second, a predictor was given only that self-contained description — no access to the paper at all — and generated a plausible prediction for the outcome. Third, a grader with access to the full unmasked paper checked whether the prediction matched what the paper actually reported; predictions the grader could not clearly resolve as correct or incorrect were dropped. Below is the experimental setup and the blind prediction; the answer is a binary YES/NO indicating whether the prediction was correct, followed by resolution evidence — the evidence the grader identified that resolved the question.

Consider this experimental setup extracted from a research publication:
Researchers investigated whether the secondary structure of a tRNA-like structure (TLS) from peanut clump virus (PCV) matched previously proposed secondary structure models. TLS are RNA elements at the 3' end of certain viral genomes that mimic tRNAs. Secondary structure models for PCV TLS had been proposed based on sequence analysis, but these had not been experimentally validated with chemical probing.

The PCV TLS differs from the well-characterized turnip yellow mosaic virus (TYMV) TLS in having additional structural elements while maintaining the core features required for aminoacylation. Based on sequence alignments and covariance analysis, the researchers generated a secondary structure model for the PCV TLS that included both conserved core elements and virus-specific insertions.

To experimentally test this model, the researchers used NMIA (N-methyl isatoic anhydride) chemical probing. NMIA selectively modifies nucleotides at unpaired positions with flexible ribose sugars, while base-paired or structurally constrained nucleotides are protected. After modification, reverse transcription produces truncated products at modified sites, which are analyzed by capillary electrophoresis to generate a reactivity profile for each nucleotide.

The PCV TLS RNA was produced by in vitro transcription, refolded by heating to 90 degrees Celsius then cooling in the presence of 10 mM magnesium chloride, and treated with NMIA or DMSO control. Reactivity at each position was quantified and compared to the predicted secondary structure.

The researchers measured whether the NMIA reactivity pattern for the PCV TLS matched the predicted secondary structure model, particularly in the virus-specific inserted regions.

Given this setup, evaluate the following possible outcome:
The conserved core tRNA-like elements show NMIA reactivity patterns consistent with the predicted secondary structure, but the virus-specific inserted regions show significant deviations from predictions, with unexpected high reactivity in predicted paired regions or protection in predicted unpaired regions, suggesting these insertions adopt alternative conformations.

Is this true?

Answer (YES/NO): NO